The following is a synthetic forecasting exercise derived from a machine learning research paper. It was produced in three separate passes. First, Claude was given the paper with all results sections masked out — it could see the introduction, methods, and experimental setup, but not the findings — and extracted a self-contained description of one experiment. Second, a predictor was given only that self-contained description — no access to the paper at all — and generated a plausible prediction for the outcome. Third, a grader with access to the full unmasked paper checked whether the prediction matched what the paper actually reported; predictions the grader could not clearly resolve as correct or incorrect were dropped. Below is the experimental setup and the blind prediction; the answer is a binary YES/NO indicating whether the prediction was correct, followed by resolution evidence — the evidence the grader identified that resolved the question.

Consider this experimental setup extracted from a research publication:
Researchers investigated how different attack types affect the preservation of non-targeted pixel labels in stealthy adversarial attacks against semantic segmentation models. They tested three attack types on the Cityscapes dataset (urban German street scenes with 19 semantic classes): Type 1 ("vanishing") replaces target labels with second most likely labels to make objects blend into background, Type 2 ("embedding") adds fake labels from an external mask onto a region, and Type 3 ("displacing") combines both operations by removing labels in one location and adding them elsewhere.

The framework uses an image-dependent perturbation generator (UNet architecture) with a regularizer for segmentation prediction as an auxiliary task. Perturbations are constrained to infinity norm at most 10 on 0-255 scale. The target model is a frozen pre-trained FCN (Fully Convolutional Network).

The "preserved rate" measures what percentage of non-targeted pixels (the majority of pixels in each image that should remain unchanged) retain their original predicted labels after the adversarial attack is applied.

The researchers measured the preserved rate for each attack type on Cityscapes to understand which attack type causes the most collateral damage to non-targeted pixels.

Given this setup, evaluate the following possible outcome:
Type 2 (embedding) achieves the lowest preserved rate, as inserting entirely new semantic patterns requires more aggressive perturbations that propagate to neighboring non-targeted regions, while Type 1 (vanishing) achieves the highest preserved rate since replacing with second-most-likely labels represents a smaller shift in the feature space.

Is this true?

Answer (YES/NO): NO